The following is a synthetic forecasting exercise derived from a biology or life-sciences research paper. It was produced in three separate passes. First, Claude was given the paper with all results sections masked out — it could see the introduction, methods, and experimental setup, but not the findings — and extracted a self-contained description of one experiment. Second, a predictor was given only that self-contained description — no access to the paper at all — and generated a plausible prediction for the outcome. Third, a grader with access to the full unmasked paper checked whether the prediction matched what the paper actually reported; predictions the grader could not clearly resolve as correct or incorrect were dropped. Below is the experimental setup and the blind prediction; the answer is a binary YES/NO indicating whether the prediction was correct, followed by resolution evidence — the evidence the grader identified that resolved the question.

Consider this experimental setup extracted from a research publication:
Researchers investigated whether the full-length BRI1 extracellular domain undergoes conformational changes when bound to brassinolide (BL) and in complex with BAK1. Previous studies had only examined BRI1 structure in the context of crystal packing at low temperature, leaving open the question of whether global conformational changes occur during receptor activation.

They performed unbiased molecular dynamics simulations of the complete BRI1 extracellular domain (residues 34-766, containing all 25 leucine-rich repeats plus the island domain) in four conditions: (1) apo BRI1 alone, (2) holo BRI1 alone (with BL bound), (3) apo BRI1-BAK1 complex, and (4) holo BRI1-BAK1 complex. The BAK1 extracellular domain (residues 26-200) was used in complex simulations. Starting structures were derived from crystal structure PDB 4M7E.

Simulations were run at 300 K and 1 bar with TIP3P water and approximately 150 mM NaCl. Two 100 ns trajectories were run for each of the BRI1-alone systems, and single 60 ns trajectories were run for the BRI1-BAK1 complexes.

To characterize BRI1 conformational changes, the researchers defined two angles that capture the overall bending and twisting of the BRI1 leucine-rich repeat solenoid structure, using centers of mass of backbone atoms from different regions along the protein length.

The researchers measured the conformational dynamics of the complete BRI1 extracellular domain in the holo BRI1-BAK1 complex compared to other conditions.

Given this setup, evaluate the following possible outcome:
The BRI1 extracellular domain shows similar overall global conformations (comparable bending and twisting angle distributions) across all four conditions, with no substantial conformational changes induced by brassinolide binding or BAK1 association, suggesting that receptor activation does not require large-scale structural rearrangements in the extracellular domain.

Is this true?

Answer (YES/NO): NO